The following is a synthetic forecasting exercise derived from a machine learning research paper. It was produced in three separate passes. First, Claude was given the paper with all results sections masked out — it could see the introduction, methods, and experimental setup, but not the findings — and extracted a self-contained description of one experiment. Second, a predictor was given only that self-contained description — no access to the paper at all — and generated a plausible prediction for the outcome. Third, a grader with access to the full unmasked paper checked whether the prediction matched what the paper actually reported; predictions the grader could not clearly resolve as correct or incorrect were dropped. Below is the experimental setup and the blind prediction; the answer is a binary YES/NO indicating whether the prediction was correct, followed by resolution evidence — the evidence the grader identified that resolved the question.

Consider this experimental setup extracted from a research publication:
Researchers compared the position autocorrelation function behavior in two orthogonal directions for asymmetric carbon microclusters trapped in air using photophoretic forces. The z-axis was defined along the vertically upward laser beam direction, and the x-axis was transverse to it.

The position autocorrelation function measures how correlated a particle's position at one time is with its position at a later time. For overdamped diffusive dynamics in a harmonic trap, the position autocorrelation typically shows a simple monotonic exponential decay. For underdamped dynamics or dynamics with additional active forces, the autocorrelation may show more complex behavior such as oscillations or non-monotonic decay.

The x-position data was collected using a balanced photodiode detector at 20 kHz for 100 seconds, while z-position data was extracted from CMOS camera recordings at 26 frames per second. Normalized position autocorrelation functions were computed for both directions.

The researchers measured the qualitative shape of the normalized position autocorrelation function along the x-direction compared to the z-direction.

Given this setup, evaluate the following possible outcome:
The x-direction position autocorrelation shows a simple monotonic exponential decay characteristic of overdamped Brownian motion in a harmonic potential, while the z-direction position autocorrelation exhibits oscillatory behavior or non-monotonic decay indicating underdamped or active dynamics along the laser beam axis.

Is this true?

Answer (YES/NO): NO